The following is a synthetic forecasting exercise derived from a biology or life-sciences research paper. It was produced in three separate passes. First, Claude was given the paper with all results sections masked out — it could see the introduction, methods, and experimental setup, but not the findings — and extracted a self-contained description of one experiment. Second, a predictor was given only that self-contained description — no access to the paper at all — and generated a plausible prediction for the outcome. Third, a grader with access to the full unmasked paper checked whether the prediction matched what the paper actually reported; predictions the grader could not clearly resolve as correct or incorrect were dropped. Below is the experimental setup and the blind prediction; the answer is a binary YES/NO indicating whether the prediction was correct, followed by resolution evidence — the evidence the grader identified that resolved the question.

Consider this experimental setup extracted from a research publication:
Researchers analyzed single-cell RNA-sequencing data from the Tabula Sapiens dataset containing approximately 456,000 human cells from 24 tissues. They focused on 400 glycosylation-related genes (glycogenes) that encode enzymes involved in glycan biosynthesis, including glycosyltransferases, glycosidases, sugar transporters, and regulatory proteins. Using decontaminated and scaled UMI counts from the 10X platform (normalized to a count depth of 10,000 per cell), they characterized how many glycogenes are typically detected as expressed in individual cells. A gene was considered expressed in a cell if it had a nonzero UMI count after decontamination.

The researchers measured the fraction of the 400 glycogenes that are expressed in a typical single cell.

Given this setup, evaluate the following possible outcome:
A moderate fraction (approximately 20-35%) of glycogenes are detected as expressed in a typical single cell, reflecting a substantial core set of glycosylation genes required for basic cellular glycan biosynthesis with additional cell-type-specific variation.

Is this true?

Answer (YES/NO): NO